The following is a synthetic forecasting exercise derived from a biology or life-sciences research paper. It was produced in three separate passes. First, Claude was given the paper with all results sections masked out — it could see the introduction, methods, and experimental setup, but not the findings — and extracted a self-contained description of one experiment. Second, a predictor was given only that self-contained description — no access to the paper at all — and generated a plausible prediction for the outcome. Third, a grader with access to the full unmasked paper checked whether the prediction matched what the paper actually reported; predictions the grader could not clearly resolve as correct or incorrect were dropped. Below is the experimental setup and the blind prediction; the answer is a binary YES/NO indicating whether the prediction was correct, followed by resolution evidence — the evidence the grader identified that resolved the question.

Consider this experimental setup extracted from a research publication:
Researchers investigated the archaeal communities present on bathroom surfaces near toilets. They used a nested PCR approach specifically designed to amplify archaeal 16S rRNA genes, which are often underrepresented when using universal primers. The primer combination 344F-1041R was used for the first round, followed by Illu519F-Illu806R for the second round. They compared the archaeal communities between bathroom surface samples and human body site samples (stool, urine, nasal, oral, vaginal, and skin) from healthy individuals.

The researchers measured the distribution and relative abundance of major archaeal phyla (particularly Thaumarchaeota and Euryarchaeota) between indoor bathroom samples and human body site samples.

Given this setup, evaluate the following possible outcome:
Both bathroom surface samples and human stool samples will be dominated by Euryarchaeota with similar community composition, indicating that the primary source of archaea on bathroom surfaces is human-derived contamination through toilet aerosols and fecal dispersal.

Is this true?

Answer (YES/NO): NO